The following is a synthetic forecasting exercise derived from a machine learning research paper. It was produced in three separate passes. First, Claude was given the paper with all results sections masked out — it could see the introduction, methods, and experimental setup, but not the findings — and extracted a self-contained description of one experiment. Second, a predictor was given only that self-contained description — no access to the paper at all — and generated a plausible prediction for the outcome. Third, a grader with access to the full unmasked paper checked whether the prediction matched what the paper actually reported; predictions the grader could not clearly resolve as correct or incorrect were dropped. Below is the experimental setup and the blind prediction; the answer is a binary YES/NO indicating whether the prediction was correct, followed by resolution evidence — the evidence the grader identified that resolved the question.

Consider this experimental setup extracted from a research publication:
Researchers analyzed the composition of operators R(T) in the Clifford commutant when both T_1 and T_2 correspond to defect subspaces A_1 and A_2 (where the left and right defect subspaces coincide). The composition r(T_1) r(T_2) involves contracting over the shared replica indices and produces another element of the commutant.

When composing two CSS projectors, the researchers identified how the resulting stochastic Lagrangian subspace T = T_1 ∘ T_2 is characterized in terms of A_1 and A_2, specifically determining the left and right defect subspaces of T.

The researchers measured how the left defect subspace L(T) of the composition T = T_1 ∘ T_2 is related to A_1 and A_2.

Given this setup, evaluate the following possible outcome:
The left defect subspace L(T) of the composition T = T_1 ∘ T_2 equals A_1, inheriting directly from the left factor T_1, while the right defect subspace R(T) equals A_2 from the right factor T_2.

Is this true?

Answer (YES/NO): NO